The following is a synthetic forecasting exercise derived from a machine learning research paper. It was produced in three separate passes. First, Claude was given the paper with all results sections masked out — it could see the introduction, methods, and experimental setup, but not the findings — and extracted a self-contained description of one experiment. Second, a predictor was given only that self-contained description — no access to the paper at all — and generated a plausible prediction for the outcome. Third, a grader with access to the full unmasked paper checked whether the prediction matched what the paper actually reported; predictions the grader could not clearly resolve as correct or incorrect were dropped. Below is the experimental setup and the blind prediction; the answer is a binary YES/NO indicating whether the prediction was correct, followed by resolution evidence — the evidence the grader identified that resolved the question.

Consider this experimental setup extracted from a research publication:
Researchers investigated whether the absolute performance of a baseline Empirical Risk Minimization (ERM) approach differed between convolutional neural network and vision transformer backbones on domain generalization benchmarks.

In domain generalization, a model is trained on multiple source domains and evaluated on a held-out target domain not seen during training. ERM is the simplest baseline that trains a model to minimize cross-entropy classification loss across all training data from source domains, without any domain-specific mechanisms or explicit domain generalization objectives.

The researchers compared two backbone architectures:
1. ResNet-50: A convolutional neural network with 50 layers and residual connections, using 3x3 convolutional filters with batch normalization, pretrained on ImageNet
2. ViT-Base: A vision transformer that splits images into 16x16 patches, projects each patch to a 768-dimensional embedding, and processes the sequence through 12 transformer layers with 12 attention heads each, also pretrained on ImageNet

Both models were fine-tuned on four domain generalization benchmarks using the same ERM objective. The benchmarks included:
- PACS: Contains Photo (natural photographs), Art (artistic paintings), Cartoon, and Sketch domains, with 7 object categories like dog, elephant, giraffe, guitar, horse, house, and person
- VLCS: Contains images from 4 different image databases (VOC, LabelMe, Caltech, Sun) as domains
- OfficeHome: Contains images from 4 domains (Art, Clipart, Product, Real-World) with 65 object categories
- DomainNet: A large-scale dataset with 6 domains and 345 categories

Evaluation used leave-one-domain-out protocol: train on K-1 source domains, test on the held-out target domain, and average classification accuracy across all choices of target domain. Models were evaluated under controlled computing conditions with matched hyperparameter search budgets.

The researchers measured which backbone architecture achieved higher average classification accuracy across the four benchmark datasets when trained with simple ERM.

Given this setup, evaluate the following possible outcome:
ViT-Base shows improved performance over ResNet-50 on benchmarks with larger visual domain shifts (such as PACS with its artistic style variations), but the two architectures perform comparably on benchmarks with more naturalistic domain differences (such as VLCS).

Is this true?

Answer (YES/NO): NO